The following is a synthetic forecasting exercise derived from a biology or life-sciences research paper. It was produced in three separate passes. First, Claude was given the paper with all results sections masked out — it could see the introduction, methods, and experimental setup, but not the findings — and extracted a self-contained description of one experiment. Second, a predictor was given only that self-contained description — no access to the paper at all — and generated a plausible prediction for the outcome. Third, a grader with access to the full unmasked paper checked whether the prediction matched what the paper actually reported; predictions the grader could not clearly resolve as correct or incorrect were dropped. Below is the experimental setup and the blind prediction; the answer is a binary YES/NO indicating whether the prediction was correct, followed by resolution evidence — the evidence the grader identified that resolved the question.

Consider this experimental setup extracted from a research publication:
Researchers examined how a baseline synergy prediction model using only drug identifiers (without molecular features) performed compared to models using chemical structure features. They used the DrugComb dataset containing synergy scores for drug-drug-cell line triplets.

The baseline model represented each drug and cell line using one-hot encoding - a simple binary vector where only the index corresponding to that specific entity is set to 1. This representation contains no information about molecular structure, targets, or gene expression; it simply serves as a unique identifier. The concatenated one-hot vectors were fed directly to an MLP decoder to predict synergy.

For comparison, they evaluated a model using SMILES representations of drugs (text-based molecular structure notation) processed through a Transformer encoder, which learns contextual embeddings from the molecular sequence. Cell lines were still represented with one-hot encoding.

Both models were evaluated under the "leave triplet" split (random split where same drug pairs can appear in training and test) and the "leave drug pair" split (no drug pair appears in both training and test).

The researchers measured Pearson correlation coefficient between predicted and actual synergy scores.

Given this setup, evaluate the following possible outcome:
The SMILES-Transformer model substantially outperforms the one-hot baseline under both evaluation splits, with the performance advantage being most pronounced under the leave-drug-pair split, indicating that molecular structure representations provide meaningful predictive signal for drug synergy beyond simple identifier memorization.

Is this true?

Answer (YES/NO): NO